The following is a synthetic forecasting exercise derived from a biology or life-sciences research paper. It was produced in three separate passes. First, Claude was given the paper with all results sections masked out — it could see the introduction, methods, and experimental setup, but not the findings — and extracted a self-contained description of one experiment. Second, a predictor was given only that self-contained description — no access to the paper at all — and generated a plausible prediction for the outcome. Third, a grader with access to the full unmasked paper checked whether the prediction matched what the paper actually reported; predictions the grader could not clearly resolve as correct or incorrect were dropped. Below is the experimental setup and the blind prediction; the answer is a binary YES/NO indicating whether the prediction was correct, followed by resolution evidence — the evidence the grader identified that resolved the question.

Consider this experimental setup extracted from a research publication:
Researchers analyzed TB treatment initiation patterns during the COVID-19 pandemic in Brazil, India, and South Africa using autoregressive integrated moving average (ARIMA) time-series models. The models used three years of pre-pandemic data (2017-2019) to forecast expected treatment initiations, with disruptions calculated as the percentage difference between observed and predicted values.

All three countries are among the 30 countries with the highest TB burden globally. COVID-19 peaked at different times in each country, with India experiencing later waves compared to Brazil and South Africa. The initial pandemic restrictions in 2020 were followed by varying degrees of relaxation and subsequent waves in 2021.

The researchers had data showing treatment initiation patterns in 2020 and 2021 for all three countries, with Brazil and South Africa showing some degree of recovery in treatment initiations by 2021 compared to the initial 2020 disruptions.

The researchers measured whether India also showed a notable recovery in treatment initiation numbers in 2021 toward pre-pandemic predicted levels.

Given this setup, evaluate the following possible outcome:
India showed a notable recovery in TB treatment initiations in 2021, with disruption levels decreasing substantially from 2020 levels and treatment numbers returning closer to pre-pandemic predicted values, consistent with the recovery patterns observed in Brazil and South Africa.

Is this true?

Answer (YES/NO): NO